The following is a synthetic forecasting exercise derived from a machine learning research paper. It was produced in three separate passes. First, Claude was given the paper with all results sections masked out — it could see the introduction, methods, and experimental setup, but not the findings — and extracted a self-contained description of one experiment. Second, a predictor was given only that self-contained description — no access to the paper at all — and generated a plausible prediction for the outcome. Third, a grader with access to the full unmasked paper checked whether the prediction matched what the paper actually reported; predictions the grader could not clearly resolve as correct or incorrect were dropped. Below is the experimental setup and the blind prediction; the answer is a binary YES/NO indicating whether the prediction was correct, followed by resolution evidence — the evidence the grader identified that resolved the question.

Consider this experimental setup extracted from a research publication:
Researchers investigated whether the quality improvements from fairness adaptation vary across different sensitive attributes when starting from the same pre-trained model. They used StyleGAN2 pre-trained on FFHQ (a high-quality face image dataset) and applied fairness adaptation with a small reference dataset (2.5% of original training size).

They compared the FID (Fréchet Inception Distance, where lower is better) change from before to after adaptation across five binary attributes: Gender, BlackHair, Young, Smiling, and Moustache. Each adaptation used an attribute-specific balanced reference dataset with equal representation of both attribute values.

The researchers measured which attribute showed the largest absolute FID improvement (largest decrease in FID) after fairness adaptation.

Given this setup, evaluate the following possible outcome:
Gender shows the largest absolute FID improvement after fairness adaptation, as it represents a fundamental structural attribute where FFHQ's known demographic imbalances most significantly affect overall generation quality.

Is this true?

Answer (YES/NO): NO